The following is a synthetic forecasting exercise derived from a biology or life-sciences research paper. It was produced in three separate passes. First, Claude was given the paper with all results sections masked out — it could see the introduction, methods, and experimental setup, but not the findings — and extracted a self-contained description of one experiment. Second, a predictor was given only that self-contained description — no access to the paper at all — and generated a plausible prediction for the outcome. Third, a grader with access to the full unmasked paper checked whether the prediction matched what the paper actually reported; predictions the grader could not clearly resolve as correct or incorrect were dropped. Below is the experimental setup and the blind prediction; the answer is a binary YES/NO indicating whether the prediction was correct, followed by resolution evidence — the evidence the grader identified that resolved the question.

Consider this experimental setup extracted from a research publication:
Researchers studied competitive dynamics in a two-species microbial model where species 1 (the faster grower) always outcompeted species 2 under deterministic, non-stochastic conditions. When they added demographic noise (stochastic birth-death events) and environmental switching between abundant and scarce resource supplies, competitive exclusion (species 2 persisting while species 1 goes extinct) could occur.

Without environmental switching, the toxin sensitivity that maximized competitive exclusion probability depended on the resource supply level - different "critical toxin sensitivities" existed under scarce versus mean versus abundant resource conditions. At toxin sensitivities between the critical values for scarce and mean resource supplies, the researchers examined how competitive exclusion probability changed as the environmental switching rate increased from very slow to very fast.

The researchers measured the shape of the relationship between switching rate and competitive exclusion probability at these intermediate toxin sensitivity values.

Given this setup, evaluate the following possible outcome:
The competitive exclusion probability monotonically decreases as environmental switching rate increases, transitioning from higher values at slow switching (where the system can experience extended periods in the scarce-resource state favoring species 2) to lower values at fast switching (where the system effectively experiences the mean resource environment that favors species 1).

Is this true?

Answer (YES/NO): NO